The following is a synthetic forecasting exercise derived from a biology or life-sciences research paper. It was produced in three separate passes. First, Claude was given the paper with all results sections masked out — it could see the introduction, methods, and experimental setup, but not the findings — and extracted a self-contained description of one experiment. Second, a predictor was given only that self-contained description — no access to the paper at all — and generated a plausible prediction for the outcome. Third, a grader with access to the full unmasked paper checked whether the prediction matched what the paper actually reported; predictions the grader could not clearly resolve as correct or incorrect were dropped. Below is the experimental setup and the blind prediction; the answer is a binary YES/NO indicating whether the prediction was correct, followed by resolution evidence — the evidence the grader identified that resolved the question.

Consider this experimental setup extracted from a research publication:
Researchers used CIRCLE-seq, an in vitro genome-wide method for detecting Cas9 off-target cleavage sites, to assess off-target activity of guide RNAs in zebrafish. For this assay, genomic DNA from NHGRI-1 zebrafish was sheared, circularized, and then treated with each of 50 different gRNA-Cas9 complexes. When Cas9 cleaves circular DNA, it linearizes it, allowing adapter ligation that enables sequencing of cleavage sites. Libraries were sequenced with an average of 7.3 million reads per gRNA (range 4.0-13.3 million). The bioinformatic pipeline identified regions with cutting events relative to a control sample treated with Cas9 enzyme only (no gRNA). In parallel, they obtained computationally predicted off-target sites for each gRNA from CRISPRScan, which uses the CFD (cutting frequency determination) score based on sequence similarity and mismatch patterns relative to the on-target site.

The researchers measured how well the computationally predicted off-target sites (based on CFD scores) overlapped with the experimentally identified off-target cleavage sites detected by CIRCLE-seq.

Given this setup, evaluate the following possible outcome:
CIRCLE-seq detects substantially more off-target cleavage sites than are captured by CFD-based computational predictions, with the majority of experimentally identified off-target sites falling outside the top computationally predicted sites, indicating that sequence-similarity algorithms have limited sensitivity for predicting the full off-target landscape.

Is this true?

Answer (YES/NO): NO